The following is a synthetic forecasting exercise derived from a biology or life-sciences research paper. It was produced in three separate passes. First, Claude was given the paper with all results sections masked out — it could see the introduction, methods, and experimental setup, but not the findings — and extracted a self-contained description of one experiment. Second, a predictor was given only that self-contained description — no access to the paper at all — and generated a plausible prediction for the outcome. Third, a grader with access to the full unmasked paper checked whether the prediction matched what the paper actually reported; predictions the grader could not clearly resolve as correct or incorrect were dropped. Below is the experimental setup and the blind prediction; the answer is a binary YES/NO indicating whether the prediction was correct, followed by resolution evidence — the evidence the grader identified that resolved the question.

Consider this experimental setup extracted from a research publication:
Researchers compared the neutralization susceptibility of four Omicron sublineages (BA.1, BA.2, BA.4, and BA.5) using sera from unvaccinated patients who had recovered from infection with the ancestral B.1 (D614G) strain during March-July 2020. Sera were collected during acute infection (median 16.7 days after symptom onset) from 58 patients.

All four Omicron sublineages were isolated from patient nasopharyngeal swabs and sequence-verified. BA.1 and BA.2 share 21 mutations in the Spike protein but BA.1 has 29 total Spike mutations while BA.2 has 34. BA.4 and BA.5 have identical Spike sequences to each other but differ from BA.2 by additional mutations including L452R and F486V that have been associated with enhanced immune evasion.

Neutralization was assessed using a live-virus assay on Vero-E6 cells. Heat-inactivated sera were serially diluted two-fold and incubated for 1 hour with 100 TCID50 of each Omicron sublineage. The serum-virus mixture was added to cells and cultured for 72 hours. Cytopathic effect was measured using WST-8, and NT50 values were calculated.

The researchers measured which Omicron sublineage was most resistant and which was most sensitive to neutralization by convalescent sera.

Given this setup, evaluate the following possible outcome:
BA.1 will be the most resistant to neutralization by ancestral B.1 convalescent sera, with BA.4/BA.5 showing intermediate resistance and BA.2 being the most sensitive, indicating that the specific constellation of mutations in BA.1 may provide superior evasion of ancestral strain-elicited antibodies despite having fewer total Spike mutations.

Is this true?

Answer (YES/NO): NO